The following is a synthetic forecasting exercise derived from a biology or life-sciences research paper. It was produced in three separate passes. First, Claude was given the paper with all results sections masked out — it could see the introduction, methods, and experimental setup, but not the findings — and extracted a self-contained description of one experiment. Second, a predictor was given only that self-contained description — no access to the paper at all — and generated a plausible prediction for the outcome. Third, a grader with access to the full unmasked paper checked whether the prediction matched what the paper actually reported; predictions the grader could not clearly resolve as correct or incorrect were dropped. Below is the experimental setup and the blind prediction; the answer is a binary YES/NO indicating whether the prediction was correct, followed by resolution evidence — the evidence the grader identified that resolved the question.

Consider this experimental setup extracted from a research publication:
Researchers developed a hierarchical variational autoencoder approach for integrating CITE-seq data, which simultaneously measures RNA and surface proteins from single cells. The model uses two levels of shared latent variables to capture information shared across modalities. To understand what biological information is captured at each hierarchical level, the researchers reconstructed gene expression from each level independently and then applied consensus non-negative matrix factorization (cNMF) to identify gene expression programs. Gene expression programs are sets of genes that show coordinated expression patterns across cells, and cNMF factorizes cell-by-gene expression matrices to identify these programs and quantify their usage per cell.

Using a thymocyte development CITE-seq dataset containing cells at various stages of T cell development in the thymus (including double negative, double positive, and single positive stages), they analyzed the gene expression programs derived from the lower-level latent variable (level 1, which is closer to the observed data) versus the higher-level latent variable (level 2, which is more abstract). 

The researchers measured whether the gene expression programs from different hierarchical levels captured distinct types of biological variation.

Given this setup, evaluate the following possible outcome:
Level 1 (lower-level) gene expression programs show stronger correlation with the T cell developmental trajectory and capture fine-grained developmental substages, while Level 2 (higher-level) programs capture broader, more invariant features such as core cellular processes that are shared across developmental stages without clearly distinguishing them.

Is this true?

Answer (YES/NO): NO